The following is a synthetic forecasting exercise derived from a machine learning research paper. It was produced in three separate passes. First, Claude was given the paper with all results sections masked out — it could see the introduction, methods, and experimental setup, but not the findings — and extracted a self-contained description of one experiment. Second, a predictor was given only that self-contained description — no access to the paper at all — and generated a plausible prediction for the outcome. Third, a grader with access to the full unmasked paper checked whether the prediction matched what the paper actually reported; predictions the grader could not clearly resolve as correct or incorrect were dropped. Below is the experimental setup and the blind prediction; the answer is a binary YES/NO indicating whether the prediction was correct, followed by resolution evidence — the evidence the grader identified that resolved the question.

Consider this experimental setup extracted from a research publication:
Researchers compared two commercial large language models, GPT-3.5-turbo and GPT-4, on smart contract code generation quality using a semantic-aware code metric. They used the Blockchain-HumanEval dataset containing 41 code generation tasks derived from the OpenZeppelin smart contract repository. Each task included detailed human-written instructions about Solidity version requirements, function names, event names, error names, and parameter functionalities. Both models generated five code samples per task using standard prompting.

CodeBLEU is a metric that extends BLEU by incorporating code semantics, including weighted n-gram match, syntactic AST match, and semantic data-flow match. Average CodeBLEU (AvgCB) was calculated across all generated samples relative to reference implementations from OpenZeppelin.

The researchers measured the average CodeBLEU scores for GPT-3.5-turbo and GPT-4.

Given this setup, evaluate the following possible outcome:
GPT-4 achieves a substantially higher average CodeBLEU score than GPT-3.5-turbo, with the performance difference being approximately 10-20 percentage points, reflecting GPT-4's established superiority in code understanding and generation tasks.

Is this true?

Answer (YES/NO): NO